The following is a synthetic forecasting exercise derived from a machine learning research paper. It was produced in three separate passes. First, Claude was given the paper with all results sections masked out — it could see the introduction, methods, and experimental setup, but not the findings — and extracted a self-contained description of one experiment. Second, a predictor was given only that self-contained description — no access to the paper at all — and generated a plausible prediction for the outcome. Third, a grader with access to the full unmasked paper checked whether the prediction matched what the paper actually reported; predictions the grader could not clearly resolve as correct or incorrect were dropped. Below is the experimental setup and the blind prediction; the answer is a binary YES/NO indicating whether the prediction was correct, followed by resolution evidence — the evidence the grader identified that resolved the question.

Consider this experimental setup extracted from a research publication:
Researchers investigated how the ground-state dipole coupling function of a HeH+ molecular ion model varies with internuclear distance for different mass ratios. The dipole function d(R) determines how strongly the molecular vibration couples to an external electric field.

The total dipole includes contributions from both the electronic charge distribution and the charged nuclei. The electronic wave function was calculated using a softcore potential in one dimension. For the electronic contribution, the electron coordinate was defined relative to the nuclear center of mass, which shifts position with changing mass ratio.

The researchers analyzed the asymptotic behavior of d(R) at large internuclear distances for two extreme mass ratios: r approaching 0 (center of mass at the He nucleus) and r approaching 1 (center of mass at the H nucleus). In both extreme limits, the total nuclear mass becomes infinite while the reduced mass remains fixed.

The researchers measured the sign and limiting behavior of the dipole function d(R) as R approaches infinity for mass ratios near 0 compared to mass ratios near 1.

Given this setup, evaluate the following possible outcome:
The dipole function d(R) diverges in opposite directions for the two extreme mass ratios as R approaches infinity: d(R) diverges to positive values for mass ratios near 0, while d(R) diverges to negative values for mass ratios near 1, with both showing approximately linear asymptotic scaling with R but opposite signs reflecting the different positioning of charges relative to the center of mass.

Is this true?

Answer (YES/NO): NO